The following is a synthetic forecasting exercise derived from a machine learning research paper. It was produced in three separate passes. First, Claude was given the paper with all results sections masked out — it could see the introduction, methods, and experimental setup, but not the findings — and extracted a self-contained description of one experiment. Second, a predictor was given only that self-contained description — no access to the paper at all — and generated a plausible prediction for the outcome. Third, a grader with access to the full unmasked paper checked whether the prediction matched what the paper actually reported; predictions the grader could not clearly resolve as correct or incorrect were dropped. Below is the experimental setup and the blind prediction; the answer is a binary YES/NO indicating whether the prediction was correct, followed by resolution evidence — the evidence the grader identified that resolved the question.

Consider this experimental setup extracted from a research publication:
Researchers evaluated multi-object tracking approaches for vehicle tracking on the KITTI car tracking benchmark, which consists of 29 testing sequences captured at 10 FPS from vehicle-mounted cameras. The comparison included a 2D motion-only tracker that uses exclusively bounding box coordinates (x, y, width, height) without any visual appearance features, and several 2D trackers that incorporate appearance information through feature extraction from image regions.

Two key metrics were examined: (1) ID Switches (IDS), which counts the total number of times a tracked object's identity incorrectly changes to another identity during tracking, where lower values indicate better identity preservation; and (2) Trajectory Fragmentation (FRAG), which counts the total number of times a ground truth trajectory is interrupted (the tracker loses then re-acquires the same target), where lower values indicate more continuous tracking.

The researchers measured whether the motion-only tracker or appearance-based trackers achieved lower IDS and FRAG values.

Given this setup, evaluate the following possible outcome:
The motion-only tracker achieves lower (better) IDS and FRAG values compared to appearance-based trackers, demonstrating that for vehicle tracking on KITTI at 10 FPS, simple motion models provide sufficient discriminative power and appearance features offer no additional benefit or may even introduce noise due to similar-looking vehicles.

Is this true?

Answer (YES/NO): NO